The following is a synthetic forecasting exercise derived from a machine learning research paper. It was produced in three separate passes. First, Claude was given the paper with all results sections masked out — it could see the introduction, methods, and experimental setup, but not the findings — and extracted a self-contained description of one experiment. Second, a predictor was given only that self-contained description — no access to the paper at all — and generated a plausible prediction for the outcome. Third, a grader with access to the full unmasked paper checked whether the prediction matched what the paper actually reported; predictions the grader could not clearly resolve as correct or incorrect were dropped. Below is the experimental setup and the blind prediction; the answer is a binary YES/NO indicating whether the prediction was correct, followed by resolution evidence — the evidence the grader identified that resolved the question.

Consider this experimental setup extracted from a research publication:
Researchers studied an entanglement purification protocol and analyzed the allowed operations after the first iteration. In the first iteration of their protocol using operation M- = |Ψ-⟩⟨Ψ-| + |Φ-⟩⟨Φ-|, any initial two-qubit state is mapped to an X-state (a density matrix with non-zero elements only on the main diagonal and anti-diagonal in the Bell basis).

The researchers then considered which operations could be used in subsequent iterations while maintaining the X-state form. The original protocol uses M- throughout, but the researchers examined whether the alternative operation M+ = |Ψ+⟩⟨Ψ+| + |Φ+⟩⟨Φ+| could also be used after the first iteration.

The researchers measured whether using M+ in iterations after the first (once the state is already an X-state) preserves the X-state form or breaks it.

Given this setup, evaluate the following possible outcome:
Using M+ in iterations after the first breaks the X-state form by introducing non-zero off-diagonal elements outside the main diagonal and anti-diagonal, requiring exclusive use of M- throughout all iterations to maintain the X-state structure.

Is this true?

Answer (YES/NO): NO